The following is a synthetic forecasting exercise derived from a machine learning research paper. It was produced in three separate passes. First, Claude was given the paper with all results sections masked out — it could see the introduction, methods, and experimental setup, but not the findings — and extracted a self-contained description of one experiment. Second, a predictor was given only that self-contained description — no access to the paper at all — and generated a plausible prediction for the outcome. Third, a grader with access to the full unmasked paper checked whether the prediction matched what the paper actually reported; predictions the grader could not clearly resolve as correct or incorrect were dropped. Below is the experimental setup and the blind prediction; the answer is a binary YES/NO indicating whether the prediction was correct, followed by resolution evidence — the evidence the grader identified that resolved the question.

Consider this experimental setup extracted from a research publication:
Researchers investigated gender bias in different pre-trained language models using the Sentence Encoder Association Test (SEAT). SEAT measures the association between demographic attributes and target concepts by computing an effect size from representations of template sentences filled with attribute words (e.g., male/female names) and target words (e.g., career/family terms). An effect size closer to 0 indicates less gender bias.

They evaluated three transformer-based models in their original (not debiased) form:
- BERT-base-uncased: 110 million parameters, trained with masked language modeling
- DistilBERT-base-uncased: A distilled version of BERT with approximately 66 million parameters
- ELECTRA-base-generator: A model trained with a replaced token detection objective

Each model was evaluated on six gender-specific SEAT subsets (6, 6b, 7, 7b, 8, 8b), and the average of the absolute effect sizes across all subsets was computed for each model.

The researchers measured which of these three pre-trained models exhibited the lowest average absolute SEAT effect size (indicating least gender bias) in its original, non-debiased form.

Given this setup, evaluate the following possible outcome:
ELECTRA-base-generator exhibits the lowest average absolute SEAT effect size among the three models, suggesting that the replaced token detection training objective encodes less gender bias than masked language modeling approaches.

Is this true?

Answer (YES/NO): NO